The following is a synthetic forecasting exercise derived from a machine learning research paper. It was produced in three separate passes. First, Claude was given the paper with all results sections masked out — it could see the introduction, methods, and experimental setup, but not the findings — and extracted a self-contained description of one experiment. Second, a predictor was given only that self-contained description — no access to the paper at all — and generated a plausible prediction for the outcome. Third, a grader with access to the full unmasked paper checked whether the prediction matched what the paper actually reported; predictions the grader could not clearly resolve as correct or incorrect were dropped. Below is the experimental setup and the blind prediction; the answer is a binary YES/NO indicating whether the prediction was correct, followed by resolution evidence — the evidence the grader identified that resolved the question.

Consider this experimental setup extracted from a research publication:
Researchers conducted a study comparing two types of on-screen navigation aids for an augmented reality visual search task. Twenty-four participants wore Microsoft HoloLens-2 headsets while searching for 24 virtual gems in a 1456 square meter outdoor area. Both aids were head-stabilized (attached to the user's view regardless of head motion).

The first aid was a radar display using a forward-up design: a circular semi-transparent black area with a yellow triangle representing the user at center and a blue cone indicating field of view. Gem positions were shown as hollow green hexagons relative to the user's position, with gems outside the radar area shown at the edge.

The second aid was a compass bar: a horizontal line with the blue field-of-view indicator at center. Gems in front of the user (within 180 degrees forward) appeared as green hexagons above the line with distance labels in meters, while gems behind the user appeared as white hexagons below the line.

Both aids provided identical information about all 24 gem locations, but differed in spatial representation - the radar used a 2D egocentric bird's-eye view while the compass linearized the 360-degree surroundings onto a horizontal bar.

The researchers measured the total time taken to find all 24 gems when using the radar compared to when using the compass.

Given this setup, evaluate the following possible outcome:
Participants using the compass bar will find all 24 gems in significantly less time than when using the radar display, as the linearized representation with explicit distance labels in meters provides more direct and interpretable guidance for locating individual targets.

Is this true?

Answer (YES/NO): NO